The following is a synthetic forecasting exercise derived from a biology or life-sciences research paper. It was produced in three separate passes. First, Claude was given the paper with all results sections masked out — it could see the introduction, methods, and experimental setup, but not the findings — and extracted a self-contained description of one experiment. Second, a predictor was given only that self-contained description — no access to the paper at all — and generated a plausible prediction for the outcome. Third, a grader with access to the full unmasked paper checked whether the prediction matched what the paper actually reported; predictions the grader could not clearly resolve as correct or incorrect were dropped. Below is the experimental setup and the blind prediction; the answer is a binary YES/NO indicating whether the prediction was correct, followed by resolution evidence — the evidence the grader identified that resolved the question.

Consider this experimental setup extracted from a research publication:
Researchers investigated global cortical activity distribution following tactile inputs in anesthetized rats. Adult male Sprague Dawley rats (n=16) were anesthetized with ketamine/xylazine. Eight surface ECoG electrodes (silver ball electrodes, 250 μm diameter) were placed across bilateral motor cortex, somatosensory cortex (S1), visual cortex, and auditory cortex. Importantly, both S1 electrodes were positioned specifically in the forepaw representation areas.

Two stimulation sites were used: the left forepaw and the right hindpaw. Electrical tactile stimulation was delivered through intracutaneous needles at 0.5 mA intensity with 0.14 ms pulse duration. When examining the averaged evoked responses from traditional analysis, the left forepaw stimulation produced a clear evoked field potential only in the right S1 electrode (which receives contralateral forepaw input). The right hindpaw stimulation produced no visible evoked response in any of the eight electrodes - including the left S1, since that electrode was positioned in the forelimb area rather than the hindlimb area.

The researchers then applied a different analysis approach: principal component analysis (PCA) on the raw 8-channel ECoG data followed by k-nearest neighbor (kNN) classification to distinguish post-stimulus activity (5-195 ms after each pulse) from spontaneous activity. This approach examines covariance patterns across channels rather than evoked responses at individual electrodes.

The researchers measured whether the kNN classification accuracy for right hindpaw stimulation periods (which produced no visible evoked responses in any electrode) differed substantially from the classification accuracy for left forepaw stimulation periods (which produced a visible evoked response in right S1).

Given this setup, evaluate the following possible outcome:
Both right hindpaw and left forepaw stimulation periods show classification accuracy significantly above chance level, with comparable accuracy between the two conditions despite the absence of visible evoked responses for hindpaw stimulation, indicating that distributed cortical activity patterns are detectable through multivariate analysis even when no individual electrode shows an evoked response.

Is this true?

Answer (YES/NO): YES